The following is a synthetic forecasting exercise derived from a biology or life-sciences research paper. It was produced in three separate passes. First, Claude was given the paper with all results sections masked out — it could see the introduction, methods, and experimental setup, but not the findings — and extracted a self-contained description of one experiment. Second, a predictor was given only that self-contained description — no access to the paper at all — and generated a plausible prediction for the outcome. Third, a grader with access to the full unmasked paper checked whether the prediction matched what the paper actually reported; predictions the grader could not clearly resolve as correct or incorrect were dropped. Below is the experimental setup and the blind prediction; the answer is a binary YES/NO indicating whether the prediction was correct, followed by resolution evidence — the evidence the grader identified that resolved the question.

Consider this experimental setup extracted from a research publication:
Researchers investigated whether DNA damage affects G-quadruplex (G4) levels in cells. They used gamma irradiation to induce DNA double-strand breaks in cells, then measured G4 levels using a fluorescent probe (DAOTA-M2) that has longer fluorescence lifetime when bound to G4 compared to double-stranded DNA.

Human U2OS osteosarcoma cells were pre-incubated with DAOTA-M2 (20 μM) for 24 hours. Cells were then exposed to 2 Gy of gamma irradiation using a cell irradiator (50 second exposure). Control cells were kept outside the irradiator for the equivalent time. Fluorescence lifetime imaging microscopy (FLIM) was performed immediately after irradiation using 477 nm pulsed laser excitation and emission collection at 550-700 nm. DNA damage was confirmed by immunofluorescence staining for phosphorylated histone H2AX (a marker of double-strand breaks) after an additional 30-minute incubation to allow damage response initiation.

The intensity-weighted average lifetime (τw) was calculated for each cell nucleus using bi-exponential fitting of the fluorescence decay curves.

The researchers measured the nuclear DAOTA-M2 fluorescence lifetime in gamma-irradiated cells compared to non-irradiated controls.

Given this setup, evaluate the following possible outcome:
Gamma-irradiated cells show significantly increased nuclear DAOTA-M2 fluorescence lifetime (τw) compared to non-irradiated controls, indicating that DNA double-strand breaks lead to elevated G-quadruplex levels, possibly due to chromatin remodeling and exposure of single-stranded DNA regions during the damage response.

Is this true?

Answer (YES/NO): NO